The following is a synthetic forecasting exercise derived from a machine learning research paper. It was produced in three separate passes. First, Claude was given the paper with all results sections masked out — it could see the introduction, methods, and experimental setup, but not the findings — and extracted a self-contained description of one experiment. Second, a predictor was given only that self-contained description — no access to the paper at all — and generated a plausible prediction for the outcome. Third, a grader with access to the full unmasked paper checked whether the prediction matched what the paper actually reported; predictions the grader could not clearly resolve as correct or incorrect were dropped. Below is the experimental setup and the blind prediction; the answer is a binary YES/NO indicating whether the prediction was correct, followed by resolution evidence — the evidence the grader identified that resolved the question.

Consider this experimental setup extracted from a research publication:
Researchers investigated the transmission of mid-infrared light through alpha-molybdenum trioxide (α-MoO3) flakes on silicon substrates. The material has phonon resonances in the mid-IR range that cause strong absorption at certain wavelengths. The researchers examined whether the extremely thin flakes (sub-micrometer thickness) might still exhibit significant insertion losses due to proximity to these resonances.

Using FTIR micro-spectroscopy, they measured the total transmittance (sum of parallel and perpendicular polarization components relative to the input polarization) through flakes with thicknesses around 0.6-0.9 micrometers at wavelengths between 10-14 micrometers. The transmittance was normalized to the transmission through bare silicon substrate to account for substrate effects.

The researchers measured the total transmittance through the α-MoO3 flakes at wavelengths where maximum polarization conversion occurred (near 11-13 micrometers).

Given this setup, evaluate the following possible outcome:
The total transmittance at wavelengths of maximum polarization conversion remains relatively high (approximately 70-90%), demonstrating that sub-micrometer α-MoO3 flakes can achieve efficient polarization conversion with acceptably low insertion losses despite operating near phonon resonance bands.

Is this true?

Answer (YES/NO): YES